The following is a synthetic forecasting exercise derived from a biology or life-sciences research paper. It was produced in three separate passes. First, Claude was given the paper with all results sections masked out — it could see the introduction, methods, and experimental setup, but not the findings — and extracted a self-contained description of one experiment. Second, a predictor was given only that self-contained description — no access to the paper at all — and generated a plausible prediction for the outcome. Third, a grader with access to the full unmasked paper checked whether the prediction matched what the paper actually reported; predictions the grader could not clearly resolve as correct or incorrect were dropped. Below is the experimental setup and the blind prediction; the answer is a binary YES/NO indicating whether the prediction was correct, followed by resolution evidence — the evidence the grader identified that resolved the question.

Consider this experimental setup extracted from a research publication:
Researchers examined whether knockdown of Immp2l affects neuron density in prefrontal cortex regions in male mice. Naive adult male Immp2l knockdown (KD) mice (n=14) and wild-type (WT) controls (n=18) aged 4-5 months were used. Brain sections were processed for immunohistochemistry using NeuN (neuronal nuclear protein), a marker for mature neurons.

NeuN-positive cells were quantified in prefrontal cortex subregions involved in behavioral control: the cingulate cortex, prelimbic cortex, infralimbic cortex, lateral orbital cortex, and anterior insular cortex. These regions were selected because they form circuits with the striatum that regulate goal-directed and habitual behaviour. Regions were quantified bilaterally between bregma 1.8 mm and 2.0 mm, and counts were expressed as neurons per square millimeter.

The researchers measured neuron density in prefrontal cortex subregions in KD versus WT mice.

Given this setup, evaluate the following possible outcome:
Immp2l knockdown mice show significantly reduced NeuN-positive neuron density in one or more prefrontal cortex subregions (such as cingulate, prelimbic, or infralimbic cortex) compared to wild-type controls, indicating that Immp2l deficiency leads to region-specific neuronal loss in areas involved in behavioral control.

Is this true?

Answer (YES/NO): NO